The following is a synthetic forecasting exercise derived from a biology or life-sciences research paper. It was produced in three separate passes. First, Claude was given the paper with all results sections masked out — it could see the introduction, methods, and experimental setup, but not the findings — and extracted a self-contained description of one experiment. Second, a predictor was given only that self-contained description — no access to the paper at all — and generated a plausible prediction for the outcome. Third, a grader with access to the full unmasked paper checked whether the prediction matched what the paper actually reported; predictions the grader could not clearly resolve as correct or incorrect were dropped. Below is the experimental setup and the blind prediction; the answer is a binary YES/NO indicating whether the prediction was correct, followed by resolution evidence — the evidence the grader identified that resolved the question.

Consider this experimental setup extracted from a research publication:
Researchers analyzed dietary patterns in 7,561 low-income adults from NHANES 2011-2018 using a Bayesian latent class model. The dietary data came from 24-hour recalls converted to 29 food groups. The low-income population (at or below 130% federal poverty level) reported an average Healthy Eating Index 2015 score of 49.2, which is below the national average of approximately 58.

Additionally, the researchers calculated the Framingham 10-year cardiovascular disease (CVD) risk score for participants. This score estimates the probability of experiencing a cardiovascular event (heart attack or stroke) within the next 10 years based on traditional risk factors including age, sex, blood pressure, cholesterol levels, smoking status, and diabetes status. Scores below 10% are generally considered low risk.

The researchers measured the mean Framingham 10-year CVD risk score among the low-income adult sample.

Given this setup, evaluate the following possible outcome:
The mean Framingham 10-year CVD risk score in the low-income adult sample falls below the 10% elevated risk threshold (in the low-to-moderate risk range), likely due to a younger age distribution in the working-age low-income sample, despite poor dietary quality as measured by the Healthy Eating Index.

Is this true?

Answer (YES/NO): YES